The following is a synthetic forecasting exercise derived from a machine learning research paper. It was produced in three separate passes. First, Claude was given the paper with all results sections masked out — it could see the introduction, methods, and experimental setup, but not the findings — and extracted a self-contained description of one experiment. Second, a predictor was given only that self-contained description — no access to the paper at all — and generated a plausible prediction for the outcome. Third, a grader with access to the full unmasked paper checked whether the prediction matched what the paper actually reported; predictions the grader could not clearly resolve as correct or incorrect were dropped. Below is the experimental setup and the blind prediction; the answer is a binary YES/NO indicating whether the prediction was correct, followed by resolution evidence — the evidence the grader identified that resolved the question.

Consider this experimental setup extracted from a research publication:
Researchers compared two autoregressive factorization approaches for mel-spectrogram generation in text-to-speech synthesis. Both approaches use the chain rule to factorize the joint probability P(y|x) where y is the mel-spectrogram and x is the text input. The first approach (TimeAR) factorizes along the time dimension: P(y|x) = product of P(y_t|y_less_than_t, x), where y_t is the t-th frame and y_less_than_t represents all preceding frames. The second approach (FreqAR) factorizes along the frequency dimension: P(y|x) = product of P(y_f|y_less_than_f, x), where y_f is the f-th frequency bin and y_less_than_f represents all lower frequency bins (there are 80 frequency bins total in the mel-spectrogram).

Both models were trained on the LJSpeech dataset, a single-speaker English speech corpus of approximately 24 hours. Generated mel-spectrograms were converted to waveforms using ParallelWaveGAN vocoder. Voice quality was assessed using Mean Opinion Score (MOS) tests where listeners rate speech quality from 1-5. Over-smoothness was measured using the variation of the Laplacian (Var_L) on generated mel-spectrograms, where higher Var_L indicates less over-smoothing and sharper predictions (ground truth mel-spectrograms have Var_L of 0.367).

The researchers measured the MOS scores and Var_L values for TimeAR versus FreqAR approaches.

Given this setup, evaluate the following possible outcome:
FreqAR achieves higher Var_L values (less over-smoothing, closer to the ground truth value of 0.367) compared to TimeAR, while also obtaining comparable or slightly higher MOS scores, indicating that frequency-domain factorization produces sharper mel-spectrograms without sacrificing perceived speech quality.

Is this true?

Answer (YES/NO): NO